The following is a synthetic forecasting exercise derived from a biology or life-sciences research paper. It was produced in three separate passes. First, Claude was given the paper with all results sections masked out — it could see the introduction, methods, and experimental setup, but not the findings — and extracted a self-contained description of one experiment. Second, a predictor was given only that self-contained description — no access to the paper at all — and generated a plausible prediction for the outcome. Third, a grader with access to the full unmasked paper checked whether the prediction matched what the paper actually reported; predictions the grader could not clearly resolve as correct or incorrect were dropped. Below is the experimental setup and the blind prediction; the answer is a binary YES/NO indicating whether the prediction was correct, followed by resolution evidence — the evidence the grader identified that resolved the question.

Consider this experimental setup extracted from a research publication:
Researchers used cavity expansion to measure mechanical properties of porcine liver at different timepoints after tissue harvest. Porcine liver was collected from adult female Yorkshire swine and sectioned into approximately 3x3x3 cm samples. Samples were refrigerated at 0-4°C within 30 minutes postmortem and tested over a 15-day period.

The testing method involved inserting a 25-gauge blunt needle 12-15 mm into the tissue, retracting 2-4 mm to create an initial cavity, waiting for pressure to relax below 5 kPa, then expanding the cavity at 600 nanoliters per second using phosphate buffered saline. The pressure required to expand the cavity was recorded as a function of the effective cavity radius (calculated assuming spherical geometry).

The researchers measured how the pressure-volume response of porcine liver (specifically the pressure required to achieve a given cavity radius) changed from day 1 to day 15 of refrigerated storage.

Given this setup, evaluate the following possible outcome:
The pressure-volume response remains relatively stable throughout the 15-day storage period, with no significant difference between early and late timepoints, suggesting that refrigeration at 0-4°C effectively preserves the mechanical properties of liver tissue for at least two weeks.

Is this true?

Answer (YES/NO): NO